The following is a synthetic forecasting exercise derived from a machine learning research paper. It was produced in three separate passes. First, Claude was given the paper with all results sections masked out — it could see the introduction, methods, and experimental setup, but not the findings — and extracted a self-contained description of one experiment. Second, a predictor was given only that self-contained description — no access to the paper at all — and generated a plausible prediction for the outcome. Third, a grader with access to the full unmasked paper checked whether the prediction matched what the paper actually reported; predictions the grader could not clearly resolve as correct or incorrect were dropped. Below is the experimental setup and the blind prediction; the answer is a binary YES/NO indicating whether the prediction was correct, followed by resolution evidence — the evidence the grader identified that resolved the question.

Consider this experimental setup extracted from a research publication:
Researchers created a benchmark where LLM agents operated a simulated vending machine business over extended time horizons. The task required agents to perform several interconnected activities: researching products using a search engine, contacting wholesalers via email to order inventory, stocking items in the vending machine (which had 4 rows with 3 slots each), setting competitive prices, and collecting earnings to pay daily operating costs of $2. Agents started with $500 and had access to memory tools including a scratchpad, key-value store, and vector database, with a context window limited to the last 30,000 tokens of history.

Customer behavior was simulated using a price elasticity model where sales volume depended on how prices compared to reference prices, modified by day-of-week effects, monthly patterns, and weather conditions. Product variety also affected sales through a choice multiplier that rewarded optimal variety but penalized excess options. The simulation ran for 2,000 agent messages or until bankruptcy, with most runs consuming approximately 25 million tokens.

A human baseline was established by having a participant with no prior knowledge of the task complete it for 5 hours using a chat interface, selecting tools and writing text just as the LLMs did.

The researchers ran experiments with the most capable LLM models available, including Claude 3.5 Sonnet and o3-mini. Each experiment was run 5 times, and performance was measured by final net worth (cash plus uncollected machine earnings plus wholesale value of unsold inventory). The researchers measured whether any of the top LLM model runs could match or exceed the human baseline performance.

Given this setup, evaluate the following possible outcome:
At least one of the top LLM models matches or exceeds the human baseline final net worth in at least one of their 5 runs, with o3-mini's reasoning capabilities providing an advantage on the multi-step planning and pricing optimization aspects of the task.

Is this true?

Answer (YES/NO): NO